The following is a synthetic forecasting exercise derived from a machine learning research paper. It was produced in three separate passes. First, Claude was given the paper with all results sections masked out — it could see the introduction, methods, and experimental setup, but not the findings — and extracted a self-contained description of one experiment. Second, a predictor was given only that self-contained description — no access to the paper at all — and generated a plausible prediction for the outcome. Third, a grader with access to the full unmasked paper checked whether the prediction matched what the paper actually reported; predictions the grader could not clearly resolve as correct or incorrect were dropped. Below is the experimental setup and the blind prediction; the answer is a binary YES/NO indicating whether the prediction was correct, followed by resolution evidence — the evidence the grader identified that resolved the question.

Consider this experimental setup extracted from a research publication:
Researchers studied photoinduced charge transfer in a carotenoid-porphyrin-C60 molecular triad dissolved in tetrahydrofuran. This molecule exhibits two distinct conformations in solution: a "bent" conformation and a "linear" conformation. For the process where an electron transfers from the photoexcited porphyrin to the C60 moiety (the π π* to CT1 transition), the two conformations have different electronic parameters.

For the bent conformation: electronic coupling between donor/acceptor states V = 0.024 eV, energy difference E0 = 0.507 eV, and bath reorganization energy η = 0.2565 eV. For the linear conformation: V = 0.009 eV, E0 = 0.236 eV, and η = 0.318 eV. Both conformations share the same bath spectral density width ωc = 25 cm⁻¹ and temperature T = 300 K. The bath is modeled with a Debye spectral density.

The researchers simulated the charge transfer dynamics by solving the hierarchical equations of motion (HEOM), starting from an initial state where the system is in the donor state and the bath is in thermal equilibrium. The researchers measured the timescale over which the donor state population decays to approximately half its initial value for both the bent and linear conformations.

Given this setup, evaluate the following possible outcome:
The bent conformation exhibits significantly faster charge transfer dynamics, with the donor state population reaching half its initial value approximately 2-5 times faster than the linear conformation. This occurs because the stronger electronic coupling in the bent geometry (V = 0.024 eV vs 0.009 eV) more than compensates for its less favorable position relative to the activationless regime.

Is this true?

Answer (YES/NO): NO